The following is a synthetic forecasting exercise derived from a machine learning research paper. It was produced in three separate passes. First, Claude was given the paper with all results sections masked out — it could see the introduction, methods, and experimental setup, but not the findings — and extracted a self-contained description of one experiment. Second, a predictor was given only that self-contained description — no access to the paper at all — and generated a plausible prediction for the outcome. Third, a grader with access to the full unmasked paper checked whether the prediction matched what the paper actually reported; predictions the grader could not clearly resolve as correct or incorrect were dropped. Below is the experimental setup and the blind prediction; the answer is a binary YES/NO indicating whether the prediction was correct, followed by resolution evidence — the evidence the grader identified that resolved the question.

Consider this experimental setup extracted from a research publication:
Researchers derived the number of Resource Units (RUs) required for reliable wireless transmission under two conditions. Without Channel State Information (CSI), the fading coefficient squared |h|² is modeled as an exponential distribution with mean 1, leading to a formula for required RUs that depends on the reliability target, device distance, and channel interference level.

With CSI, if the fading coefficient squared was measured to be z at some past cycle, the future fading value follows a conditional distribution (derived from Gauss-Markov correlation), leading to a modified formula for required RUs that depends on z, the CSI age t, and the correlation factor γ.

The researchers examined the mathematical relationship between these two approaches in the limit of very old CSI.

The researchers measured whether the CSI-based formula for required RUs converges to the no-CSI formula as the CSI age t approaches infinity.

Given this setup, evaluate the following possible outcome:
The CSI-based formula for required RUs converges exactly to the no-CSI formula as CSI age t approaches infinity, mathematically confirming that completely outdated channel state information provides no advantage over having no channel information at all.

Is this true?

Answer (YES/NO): YES